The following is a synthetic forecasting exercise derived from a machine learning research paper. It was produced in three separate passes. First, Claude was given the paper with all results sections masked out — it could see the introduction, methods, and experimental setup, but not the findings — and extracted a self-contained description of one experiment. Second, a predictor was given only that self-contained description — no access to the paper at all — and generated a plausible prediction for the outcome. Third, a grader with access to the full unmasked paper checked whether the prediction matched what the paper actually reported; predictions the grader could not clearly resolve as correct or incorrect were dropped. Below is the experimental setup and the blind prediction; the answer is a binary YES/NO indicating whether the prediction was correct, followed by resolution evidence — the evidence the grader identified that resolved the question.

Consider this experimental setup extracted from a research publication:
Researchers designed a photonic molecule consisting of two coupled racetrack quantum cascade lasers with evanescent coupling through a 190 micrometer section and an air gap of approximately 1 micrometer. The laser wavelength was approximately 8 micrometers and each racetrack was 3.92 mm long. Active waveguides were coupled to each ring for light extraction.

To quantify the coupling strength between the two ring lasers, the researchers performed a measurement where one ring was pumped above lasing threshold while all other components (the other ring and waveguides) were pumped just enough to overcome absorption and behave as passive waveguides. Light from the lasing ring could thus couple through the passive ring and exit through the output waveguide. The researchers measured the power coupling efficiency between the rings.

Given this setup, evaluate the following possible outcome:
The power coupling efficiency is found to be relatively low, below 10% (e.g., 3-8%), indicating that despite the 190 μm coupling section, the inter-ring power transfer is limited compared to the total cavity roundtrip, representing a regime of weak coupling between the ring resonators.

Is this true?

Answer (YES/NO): NO